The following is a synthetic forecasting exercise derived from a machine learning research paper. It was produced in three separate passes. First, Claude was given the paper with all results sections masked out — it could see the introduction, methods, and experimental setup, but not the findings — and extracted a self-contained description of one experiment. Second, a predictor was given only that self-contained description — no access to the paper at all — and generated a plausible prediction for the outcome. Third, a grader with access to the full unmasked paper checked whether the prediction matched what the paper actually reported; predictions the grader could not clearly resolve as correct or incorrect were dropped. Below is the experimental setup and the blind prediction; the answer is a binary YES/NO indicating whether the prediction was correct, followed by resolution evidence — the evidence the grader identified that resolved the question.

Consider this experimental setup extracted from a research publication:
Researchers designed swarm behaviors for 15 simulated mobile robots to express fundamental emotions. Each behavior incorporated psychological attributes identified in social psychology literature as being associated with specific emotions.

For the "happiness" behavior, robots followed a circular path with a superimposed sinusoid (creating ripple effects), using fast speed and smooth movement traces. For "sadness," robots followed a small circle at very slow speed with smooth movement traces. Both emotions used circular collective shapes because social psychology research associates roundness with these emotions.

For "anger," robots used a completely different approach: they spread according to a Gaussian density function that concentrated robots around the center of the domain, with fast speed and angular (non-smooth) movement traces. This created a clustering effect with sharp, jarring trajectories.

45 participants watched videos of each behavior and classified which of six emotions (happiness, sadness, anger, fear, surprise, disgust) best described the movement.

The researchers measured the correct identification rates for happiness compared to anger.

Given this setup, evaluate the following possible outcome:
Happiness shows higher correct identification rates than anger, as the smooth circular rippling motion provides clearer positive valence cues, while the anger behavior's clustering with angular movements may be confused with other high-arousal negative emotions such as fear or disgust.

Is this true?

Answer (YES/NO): YES